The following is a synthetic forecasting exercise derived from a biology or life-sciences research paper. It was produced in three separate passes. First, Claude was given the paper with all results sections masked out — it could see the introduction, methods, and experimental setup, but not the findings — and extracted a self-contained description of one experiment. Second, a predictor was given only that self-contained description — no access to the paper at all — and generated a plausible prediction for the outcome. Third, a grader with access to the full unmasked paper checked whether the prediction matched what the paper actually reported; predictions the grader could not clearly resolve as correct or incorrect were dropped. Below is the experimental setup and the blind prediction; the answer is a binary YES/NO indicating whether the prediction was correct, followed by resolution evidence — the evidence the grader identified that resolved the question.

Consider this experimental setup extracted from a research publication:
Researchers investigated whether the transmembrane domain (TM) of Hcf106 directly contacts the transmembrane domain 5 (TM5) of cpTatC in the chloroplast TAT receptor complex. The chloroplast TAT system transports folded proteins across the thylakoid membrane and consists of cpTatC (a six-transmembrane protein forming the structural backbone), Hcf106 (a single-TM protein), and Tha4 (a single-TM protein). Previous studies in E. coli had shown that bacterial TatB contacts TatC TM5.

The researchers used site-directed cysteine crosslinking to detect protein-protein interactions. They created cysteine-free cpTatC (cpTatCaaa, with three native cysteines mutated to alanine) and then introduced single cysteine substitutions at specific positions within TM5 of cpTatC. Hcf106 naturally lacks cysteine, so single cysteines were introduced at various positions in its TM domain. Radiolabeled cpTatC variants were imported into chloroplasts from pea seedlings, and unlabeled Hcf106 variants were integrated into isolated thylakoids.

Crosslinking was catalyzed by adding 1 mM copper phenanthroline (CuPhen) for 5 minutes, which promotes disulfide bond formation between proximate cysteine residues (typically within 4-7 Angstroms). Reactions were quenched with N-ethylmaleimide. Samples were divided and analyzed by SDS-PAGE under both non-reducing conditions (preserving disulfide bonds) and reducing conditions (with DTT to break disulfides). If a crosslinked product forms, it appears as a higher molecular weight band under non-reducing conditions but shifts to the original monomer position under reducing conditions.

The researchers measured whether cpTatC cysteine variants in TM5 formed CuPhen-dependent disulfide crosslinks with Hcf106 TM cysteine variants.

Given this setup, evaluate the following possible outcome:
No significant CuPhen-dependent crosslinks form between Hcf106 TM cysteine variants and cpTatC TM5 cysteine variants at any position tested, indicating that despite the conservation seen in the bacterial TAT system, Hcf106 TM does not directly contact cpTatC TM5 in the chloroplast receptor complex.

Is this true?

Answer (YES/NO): NO